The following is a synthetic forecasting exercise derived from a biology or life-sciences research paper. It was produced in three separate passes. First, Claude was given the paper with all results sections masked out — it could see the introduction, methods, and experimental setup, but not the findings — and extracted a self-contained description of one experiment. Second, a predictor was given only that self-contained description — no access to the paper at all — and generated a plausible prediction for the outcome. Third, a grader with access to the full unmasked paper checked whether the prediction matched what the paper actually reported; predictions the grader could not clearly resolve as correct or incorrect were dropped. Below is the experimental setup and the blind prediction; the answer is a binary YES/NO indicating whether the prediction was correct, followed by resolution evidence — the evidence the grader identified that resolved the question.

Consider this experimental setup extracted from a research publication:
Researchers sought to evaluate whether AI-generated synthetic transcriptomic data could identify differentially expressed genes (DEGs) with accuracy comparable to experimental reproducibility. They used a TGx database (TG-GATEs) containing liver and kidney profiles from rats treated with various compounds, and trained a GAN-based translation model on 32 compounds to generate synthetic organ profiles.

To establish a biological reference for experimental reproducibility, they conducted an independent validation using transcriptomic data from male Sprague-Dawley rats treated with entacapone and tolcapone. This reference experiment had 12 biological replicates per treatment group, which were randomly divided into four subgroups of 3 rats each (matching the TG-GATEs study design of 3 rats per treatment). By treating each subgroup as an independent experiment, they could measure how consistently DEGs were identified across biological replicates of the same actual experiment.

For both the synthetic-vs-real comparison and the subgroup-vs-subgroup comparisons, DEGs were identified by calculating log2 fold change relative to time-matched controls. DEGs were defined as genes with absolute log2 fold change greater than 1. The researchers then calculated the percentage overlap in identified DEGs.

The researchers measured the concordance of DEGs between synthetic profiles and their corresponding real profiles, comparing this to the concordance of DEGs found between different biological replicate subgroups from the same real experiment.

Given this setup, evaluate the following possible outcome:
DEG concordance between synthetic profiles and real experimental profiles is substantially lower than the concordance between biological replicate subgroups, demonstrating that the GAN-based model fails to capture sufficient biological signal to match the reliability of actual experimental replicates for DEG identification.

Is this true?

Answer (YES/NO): NO